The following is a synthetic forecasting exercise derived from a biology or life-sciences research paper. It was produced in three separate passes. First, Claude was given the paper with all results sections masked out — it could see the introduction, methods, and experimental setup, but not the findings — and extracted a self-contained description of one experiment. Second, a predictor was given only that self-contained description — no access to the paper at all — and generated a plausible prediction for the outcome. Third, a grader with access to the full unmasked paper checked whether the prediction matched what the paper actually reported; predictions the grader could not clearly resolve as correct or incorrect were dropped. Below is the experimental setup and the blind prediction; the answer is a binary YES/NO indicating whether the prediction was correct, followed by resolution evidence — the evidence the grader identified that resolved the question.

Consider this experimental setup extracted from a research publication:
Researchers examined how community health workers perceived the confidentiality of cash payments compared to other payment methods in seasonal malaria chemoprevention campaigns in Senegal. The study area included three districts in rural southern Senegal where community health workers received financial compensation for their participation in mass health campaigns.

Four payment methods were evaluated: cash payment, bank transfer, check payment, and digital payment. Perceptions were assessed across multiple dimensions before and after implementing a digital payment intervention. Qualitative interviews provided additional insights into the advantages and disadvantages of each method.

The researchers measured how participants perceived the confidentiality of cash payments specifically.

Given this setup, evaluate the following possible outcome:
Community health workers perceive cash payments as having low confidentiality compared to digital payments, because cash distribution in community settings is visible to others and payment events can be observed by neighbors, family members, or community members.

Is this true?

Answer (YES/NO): YES